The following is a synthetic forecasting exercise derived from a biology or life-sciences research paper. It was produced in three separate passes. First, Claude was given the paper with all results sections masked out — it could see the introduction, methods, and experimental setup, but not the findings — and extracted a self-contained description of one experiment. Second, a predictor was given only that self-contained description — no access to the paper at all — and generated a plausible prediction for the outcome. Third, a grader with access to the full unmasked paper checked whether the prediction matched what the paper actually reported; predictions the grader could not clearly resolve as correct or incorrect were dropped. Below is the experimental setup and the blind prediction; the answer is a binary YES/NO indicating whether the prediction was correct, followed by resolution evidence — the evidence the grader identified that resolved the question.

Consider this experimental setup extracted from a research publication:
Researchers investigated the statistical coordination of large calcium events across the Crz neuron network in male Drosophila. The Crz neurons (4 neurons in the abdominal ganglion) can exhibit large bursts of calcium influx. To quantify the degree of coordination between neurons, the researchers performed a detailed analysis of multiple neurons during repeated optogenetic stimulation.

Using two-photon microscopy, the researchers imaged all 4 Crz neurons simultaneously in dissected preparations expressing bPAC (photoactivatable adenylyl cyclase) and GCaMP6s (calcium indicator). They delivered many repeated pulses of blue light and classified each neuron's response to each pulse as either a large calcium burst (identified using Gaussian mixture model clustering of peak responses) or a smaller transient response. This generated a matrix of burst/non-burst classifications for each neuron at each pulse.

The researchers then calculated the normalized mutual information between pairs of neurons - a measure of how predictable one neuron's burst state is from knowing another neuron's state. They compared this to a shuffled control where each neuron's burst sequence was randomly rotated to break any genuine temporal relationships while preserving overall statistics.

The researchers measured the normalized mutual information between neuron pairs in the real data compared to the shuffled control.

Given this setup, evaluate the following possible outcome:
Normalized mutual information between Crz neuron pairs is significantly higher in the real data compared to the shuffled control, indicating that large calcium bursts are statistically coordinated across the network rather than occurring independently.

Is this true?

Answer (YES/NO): YES